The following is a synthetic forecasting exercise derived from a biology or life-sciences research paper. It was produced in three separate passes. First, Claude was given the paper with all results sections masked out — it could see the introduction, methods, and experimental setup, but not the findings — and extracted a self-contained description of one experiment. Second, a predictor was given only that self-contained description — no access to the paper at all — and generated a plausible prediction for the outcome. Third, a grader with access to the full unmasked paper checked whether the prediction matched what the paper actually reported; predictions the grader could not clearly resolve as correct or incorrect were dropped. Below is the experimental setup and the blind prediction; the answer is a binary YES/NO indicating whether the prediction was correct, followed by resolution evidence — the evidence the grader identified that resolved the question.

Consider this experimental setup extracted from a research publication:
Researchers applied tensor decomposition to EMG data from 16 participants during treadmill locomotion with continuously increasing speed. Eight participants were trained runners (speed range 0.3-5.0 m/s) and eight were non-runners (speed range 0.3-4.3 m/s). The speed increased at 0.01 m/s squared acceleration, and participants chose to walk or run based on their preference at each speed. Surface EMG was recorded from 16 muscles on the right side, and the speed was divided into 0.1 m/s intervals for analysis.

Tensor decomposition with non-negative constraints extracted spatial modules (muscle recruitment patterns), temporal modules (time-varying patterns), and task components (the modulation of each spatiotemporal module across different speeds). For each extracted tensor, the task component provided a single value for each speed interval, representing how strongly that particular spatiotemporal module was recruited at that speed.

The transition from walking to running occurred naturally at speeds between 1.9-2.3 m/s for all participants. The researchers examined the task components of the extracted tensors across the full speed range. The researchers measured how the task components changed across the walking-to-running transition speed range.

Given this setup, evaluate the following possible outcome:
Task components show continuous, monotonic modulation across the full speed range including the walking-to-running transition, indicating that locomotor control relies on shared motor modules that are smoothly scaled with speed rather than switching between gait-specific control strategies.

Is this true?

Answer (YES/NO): NO